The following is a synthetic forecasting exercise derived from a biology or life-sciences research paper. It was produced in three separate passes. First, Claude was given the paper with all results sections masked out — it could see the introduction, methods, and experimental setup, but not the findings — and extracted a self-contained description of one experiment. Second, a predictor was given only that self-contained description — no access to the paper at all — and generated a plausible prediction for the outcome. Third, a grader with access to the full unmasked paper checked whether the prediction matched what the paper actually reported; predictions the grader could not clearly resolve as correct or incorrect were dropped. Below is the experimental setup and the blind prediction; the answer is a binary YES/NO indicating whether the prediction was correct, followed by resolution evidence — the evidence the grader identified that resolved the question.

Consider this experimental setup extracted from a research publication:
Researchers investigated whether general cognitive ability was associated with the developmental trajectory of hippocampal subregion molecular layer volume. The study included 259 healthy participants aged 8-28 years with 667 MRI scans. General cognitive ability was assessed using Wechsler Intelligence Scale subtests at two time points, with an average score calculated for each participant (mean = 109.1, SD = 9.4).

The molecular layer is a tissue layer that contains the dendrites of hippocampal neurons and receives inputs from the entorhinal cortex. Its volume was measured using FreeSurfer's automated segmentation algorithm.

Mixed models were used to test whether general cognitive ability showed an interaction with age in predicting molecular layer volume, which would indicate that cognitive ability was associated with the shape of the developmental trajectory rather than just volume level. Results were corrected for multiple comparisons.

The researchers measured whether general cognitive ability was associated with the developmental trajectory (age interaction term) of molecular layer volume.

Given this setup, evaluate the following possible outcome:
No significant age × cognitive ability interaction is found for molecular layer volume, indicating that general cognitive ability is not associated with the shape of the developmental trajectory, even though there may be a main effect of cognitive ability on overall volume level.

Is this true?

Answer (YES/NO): NO